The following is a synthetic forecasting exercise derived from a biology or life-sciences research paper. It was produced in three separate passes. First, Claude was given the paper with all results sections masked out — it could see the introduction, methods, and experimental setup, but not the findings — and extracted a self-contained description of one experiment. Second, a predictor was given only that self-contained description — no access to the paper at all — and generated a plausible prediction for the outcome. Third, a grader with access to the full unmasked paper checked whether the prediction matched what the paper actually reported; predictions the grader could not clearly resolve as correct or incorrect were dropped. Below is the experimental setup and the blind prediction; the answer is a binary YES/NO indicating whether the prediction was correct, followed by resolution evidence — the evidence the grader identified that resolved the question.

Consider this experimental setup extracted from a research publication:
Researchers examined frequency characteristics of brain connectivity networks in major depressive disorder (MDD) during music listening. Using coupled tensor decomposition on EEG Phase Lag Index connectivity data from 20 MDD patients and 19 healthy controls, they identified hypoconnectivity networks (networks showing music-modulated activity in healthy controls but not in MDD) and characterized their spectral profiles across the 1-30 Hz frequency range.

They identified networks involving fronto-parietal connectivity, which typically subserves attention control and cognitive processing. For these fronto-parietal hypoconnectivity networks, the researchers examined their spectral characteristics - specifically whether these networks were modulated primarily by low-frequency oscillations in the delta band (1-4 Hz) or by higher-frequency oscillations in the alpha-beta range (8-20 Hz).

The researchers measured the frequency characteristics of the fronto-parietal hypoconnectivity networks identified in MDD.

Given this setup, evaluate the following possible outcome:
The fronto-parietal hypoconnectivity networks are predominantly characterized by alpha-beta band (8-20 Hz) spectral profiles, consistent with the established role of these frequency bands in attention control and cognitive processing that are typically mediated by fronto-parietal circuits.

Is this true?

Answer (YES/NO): YES